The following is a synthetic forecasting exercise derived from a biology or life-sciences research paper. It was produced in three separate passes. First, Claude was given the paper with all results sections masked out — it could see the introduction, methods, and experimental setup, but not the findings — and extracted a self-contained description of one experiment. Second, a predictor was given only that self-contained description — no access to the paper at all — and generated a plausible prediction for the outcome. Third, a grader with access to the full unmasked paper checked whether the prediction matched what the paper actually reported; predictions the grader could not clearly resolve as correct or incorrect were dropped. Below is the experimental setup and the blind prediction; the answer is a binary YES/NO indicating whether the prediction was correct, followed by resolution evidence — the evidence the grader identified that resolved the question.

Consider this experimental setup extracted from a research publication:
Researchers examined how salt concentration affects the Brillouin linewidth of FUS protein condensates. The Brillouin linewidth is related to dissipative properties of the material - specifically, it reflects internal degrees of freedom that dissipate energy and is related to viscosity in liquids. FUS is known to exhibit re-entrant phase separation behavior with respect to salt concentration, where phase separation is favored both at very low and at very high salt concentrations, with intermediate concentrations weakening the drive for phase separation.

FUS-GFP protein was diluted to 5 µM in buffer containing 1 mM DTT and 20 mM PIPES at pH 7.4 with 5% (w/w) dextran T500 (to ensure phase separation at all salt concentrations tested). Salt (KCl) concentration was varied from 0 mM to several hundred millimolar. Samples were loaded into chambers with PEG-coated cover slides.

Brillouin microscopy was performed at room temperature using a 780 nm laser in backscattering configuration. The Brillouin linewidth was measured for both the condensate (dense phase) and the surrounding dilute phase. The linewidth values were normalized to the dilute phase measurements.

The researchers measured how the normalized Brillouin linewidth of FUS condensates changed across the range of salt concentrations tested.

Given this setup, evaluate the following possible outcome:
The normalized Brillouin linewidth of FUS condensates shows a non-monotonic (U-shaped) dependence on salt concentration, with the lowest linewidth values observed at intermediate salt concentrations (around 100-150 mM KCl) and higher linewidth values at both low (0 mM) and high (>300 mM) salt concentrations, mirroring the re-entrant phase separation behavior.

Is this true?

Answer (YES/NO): NO